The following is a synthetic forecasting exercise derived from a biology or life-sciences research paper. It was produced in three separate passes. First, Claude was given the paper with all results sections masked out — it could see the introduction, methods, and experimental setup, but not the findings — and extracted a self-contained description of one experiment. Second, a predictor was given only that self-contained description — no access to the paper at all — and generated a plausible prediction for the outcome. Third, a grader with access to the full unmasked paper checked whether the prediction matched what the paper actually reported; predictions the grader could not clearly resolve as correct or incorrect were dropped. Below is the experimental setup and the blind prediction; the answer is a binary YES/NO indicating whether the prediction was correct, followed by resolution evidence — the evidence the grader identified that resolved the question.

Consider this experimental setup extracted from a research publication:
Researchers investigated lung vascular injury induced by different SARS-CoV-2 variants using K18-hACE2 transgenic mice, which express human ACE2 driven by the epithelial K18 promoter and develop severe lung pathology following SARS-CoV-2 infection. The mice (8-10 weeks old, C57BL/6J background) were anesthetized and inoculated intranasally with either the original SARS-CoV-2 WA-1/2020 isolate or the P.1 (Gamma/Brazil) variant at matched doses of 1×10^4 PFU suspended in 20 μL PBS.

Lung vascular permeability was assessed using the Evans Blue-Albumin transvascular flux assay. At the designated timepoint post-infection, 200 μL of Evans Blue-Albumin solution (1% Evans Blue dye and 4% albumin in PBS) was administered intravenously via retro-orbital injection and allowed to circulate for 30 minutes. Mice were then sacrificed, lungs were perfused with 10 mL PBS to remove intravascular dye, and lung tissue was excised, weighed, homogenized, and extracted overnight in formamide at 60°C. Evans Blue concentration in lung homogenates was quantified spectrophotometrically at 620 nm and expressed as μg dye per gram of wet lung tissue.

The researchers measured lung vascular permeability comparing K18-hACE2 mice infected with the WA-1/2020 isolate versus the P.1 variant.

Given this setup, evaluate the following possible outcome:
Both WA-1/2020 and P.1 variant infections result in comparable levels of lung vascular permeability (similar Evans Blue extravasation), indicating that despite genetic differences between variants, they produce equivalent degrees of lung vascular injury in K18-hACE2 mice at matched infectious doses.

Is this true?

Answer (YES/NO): NO